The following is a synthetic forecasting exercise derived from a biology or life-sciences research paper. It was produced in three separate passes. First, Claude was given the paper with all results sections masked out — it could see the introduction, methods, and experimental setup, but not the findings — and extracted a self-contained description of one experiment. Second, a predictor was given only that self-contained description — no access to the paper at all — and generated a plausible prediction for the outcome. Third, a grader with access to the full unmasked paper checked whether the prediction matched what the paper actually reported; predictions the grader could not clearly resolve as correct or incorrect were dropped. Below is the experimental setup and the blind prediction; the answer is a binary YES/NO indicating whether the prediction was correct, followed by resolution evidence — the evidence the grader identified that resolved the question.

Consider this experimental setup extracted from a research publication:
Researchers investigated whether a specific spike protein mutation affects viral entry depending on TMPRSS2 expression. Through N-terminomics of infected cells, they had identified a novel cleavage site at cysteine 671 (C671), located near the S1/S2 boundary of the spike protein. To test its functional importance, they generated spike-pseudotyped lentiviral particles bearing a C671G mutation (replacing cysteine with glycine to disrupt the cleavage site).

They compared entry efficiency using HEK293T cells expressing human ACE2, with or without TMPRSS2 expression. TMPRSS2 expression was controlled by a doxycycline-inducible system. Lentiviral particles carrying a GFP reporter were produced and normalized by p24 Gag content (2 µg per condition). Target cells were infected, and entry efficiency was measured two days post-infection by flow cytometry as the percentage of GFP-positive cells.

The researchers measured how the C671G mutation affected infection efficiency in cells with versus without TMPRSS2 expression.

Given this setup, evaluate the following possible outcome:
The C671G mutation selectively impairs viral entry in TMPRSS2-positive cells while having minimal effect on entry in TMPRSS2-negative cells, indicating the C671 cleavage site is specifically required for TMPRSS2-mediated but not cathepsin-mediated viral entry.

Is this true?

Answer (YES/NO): NO